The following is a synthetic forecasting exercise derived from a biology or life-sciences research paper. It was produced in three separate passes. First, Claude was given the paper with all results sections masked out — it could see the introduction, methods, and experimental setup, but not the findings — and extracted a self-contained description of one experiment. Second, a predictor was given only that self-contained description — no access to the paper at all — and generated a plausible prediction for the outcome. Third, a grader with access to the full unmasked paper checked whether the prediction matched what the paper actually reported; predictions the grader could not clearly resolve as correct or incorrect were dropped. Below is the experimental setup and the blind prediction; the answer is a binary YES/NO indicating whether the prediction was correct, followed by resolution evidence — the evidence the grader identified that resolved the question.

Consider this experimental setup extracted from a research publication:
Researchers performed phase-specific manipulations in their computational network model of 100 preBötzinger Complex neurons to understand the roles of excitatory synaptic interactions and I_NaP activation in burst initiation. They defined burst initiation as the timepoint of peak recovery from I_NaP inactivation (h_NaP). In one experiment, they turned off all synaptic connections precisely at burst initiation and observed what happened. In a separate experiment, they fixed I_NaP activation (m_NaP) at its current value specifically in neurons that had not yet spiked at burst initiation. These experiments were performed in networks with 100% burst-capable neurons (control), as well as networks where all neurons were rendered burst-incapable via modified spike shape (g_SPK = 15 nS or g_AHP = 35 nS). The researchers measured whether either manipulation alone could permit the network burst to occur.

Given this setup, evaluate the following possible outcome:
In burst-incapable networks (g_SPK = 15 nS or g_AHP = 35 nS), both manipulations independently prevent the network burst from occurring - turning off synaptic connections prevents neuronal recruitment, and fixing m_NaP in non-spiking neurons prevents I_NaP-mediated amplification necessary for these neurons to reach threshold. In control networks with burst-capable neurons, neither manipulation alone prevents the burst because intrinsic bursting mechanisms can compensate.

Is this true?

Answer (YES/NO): NO